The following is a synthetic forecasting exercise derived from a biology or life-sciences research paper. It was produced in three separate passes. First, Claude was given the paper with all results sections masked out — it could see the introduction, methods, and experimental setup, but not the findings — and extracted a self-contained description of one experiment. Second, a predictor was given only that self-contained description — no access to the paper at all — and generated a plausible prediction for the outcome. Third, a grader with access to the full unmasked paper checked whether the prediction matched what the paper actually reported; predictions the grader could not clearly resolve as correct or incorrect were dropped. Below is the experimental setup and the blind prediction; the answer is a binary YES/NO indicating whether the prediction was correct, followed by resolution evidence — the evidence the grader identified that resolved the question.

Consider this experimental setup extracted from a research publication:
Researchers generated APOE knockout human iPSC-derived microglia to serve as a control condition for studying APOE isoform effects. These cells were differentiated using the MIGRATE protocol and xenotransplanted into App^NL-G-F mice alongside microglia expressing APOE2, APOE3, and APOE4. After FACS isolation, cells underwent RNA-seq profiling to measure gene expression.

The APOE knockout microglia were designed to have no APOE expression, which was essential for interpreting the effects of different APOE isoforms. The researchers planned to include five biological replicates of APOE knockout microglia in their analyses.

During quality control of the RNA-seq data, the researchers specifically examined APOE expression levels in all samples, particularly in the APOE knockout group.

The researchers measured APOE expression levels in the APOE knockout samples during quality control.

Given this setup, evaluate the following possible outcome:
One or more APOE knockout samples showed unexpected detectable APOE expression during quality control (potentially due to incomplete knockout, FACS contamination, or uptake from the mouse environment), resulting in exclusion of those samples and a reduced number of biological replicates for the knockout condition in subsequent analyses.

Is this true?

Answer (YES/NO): YES